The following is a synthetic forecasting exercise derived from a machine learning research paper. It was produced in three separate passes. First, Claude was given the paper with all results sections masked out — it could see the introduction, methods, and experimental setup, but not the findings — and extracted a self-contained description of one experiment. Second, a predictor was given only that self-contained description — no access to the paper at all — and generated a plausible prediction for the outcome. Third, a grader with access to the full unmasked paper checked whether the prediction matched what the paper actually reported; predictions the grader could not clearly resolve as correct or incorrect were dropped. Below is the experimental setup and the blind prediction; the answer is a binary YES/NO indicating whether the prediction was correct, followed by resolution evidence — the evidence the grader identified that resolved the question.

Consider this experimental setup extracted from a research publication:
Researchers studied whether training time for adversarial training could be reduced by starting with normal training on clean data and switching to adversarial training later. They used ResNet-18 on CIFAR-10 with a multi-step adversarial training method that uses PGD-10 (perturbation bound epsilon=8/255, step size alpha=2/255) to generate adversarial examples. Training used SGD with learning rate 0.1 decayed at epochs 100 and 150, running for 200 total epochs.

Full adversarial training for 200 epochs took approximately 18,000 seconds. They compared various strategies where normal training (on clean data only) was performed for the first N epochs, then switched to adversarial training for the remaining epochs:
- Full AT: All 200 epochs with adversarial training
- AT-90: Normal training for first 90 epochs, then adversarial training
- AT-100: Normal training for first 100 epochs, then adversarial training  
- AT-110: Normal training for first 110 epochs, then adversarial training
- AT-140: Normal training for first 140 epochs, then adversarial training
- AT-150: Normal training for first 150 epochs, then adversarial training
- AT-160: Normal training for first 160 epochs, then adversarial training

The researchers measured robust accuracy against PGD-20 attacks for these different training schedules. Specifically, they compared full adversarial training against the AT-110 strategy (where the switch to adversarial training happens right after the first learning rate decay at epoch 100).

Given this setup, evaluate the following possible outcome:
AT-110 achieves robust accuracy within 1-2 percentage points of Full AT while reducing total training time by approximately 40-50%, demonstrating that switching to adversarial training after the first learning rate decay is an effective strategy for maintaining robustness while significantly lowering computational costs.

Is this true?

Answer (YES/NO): YES